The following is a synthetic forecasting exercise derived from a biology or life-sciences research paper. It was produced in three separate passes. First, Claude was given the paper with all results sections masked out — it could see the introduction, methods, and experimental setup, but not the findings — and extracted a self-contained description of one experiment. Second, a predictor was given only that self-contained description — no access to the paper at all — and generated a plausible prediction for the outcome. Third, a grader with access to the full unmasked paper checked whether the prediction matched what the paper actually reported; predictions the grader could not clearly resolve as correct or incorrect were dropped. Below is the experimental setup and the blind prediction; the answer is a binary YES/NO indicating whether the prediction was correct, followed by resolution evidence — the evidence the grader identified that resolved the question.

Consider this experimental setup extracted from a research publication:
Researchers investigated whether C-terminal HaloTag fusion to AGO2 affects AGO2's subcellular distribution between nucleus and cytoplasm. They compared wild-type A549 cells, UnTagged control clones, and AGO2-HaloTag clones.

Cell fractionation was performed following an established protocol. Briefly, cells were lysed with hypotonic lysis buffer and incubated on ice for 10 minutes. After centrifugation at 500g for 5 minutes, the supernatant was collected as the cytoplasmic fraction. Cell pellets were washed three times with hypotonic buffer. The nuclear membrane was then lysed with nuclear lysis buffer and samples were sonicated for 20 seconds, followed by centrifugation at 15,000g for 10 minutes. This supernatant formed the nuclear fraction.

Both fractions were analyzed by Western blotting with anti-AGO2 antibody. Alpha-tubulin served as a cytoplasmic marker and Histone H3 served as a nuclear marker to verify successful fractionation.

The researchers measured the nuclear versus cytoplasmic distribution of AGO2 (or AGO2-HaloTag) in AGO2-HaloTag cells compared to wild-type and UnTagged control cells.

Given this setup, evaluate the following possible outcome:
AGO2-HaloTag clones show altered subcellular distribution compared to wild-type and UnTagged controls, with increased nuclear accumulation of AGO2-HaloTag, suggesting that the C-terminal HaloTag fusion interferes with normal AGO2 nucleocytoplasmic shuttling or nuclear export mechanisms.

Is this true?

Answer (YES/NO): NO